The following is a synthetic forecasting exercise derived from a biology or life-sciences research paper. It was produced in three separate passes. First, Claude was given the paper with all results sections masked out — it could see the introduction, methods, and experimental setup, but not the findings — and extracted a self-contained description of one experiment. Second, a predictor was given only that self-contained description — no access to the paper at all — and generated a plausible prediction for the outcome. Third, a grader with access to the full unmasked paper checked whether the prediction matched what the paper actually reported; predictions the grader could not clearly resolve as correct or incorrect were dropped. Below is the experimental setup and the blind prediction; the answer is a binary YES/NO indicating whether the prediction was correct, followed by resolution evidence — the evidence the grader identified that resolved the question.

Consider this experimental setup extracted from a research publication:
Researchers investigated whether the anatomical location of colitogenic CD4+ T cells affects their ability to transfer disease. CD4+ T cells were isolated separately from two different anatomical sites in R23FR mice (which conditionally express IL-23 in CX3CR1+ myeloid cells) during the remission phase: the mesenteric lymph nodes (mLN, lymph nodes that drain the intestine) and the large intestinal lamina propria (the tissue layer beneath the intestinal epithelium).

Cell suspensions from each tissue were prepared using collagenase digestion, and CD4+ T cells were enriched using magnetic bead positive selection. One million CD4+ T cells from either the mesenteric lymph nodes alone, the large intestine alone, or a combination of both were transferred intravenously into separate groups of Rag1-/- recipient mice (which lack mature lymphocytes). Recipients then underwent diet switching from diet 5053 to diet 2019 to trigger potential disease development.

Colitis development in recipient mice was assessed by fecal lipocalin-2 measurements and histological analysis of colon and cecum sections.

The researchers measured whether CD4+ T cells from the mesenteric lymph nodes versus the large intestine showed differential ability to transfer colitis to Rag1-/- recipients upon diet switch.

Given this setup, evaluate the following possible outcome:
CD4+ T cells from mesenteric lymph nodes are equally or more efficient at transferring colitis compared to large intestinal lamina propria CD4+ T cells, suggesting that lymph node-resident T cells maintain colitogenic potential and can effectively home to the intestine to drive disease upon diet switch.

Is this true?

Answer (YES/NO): YES